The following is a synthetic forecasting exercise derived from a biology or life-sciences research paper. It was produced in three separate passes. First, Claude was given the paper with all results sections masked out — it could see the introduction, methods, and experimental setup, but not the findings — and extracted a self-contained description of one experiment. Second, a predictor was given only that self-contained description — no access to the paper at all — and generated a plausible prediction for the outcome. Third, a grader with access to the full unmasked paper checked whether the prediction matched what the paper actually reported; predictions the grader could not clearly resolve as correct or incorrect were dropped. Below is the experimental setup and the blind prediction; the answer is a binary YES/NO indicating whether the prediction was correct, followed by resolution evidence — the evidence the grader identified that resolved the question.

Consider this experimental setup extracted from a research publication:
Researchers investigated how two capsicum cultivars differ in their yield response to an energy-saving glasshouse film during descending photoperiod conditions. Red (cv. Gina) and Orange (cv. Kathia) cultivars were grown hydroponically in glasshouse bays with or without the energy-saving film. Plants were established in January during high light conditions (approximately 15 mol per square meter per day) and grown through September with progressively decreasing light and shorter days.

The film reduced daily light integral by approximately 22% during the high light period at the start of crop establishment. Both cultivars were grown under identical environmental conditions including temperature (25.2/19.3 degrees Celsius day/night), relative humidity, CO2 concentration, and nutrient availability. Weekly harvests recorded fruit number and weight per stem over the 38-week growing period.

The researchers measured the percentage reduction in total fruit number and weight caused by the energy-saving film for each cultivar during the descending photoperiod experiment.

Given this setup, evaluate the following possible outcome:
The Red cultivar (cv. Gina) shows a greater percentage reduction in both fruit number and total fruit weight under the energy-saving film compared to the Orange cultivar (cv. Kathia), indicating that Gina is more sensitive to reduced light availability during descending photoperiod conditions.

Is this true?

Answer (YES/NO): YES